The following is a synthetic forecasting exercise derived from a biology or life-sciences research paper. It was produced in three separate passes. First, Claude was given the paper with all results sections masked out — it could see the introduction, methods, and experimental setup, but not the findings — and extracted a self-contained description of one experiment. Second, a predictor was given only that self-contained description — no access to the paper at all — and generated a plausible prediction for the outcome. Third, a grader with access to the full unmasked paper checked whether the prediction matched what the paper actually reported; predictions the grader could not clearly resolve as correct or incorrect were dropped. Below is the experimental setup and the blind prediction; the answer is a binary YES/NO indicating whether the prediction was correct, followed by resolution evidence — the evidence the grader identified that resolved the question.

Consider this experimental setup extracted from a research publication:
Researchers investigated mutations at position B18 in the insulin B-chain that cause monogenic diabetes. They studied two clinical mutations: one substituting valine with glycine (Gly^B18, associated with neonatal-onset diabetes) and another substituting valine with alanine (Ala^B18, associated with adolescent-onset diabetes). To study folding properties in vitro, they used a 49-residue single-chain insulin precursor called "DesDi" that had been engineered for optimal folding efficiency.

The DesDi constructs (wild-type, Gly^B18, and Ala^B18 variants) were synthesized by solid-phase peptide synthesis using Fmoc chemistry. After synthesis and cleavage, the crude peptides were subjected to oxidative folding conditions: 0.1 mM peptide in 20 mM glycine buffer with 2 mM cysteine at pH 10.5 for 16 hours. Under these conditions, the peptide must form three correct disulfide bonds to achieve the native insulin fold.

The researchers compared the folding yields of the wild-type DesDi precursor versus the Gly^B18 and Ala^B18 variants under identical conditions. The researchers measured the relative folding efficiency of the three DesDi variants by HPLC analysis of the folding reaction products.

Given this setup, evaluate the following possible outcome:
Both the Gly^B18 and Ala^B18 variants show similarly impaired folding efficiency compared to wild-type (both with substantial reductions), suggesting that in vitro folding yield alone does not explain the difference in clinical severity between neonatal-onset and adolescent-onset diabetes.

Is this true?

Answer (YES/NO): NO